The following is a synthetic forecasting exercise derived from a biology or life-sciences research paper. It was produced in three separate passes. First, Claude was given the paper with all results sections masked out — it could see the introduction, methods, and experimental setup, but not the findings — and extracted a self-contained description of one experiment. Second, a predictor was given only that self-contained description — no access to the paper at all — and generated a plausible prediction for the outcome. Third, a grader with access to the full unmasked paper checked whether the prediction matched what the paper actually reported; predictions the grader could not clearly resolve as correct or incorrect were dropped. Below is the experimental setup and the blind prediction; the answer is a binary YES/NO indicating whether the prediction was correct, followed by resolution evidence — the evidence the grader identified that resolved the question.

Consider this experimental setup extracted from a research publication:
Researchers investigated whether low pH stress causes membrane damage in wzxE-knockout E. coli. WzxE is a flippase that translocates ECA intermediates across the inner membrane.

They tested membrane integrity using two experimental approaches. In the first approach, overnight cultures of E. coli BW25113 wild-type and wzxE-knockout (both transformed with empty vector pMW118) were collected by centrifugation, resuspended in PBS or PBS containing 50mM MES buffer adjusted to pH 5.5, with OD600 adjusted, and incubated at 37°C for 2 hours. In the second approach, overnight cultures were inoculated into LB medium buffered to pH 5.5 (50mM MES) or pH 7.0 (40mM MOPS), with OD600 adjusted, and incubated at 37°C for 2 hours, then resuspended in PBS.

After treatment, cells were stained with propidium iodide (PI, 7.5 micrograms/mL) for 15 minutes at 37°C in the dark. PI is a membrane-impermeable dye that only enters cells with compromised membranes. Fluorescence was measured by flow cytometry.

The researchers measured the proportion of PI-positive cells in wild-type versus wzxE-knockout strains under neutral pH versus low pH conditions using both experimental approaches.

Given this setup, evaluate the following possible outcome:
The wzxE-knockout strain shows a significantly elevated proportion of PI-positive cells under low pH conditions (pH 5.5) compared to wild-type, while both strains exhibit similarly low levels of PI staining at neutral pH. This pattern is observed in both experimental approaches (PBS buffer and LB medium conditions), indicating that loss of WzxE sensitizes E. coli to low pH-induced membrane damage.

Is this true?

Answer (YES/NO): NO